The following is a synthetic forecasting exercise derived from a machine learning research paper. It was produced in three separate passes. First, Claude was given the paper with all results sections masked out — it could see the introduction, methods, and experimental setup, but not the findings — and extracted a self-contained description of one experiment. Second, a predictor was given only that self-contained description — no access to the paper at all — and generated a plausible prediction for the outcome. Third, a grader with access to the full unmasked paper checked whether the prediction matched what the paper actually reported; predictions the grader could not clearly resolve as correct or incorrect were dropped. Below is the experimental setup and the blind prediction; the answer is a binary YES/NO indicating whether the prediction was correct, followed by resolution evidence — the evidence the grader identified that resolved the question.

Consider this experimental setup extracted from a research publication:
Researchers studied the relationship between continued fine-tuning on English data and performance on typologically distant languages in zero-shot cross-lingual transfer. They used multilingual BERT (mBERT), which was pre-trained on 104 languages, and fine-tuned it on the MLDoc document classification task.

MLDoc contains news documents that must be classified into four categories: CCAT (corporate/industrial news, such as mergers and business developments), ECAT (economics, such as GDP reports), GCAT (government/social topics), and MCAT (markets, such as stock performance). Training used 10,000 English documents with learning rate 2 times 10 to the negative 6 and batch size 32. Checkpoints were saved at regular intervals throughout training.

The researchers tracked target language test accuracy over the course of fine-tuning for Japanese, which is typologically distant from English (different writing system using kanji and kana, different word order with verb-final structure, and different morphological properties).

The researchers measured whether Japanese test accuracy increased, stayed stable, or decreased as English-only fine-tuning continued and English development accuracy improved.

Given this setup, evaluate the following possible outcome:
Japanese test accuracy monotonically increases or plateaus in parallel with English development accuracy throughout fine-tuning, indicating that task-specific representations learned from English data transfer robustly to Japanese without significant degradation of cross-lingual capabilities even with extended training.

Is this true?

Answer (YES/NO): NO